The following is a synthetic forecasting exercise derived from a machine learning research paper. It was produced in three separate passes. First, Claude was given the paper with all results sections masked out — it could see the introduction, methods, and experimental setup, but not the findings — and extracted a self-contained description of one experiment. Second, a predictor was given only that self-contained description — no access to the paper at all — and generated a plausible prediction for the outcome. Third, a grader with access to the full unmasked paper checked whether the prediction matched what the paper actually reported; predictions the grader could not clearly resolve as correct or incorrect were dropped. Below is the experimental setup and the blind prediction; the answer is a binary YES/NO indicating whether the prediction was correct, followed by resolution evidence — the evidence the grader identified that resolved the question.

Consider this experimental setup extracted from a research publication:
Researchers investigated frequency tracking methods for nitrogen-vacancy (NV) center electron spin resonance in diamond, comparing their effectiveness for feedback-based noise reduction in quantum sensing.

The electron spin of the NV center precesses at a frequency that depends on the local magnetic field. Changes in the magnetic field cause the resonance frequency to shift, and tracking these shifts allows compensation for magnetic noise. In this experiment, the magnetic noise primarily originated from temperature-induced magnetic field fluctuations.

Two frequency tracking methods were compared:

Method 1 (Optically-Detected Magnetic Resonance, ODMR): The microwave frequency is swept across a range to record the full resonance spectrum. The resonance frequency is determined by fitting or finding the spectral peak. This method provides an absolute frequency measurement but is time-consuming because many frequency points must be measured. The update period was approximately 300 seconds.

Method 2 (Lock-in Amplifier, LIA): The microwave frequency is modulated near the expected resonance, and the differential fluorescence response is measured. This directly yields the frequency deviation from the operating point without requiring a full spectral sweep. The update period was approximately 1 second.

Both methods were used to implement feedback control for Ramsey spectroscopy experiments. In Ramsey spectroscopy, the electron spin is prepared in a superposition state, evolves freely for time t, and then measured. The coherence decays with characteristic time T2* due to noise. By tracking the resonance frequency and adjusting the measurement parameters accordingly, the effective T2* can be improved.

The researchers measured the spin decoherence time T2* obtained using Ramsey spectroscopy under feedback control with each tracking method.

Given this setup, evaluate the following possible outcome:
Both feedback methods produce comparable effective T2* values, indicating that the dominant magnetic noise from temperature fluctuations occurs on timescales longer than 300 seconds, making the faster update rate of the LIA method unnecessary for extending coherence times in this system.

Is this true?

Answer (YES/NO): NO